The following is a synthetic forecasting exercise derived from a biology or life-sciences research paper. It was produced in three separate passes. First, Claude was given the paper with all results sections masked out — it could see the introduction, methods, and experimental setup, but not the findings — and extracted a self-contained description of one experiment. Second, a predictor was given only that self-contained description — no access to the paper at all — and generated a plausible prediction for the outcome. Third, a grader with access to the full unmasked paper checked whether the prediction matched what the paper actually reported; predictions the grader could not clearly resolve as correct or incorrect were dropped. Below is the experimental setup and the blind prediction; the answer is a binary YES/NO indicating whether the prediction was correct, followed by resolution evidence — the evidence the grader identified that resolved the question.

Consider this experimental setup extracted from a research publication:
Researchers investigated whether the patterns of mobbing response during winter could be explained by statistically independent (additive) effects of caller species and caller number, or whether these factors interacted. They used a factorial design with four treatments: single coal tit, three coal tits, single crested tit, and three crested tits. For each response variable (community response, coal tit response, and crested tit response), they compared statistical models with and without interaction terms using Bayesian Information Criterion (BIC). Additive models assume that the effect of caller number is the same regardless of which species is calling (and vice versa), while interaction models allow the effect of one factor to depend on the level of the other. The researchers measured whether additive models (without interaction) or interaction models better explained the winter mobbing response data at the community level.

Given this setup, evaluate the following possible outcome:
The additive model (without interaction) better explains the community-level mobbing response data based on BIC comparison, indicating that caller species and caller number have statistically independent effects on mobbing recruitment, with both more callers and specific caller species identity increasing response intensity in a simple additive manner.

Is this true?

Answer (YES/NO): YES